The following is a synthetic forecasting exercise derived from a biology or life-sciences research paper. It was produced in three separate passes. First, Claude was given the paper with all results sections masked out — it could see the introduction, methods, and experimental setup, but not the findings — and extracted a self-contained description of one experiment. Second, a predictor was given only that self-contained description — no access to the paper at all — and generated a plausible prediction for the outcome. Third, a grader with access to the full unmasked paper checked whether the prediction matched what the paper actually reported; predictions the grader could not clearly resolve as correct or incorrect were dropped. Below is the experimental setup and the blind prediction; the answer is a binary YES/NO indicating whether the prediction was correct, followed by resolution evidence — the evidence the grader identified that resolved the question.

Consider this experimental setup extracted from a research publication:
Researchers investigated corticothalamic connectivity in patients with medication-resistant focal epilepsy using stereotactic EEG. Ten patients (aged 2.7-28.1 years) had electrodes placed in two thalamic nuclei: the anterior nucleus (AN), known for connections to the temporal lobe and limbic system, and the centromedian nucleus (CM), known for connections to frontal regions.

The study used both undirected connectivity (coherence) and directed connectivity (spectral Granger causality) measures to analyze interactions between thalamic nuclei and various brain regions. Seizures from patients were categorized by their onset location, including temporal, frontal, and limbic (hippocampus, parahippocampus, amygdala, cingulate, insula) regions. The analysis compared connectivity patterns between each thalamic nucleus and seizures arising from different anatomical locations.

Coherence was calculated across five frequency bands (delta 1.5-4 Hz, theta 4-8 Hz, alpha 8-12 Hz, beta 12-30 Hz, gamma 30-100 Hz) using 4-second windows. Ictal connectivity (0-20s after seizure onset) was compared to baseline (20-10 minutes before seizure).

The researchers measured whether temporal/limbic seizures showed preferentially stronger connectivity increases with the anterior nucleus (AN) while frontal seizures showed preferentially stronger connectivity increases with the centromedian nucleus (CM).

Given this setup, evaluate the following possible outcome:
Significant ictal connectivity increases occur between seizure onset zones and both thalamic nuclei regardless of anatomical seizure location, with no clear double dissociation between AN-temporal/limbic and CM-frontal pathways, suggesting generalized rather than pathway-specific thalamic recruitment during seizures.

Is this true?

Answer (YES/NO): NO